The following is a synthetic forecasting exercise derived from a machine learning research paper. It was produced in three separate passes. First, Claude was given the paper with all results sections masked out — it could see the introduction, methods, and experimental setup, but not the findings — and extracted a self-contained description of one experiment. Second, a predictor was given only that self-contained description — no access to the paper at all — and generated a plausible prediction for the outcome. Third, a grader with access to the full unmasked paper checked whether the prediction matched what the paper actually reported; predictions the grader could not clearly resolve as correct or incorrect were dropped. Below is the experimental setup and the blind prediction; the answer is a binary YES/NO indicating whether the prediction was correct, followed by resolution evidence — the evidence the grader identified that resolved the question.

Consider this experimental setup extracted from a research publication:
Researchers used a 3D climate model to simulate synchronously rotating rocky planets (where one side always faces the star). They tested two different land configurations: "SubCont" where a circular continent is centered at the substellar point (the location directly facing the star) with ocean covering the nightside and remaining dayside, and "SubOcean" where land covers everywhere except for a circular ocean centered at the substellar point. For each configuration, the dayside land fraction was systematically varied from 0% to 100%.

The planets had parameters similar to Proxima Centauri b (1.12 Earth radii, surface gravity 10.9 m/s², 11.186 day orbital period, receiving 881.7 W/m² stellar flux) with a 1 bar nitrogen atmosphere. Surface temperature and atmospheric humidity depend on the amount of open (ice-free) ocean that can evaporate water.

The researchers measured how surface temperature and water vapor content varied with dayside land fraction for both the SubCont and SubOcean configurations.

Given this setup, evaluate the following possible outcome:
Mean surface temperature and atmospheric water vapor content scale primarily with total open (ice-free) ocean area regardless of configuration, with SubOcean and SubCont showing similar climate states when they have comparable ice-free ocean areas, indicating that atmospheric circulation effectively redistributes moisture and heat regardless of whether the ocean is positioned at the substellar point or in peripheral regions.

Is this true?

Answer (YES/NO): NO